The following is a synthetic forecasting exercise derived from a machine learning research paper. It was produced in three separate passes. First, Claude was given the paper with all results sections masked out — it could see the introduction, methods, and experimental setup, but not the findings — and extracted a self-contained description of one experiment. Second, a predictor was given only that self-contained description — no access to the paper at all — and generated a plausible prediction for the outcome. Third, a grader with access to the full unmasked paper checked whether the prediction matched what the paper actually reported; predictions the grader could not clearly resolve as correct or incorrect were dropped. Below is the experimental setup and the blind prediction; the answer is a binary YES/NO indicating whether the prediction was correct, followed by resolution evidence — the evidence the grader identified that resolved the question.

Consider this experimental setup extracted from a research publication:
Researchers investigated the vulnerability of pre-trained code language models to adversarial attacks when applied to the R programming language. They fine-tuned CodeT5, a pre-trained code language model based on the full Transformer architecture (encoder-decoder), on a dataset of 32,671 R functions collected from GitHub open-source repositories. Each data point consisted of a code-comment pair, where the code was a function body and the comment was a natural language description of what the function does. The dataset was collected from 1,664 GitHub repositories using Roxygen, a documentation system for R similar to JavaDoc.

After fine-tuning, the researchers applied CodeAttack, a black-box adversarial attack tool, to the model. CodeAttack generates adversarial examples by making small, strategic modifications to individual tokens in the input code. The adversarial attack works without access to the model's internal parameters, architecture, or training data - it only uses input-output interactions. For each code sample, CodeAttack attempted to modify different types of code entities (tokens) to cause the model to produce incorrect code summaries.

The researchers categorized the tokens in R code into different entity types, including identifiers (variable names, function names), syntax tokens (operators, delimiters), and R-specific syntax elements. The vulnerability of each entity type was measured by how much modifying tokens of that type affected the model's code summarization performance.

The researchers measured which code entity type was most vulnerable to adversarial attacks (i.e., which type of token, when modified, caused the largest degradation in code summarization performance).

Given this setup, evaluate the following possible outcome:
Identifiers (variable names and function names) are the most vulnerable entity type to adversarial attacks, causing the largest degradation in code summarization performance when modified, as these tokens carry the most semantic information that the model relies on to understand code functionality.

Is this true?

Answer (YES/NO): YES